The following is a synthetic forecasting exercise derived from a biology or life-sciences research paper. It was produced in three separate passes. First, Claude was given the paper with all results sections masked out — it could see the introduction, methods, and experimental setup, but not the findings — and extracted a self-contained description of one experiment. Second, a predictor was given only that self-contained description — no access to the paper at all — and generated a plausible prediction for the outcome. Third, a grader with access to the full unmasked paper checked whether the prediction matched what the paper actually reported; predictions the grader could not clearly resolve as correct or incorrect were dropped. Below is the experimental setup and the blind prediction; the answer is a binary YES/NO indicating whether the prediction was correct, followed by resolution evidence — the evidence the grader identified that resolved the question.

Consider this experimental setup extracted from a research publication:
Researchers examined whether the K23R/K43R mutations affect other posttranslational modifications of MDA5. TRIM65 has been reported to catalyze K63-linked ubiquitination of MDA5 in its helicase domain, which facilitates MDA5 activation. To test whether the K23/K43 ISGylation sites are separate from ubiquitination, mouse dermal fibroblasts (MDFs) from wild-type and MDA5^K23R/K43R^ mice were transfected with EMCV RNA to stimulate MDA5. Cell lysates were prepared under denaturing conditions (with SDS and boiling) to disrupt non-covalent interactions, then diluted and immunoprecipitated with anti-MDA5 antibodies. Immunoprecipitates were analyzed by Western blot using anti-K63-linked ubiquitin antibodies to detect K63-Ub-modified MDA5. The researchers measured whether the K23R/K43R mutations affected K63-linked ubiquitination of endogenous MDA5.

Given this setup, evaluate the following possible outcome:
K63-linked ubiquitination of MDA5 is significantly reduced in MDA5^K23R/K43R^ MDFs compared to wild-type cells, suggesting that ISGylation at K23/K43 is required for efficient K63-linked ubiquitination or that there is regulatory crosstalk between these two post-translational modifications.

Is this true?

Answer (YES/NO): NO